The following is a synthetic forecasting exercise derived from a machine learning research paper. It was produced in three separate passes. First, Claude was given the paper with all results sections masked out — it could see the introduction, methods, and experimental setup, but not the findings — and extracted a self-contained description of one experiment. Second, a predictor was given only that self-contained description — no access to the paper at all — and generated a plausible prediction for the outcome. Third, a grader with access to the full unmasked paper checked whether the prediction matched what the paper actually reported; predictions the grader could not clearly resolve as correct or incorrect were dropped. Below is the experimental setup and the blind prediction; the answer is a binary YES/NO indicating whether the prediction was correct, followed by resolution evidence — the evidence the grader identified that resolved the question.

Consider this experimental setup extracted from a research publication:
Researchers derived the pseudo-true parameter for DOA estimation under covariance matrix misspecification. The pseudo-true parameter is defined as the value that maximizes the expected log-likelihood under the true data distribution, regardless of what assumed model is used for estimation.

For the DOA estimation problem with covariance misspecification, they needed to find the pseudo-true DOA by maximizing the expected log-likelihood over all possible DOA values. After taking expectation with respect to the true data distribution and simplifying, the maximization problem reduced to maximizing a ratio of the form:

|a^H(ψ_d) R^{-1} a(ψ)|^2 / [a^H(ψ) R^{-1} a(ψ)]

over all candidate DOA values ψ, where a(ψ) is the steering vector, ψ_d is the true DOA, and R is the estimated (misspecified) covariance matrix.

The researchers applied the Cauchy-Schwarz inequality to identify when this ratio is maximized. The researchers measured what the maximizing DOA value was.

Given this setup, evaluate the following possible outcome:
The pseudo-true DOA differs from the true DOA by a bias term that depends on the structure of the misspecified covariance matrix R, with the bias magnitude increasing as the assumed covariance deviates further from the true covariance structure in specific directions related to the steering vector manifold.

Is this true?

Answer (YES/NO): NO